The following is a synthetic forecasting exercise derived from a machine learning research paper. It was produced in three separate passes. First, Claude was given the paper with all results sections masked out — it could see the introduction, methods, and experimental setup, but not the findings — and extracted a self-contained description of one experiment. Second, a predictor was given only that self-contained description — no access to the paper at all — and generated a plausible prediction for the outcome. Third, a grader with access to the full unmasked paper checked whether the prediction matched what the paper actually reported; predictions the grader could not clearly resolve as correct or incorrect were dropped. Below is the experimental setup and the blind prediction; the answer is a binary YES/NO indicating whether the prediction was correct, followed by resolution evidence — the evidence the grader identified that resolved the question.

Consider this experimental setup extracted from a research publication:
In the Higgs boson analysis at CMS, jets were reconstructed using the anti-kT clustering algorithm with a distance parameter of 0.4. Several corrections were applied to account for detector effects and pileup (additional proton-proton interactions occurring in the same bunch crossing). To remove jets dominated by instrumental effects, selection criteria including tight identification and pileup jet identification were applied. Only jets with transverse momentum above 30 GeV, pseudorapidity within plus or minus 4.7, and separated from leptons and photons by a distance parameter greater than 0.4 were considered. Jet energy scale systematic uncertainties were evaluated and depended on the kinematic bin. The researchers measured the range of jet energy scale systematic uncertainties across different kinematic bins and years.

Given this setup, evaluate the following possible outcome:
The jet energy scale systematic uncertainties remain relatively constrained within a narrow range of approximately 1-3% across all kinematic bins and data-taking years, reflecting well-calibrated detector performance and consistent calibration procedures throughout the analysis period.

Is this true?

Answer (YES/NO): NO